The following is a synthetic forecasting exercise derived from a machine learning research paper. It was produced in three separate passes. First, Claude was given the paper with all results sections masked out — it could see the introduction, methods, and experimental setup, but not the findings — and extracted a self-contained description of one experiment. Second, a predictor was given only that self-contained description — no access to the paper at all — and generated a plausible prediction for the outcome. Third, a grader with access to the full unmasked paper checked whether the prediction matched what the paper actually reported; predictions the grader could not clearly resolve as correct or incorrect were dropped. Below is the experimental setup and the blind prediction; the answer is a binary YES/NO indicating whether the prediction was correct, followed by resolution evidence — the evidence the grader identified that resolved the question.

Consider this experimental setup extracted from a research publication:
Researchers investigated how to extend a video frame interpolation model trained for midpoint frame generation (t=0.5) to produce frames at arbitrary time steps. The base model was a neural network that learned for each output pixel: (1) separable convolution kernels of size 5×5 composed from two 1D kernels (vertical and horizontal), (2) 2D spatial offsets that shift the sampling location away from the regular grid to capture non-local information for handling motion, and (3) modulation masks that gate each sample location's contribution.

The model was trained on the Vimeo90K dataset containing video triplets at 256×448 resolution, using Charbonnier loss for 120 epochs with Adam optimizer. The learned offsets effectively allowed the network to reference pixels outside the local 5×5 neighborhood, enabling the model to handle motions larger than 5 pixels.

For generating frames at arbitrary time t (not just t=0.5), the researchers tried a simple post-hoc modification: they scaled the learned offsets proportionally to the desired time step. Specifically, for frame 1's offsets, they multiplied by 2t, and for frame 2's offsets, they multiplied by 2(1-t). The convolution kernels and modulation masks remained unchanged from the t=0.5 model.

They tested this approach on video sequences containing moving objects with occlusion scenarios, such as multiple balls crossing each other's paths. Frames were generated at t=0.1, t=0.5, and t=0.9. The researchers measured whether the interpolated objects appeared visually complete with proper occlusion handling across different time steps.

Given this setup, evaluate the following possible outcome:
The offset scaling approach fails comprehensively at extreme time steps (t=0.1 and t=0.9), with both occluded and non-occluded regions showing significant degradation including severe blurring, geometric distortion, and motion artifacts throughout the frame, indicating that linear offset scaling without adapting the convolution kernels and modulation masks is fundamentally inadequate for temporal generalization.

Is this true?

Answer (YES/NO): NO